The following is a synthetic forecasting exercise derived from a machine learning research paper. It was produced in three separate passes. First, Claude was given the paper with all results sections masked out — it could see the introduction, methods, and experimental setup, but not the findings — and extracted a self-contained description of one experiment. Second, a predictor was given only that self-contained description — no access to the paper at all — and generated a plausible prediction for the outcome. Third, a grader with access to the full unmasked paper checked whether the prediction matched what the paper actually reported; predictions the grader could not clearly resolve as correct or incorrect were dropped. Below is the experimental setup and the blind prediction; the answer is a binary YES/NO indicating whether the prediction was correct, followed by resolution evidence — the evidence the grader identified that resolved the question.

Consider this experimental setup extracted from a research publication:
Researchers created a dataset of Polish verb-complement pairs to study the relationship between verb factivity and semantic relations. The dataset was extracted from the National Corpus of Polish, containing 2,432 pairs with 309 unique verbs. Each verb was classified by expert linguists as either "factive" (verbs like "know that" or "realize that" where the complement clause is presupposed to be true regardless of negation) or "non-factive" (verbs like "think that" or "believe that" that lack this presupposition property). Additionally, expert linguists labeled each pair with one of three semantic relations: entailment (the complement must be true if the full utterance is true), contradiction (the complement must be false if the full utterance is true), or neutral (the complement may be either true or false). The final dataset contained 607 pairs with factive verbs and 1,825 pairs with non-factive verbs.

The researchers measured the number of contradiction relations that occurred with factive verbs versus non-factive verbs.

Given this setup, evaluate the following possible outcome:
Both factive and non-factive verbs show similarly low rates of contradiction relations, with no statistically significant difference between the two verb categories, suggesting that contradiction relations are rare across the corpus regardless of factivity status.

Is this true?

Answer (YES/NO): NO